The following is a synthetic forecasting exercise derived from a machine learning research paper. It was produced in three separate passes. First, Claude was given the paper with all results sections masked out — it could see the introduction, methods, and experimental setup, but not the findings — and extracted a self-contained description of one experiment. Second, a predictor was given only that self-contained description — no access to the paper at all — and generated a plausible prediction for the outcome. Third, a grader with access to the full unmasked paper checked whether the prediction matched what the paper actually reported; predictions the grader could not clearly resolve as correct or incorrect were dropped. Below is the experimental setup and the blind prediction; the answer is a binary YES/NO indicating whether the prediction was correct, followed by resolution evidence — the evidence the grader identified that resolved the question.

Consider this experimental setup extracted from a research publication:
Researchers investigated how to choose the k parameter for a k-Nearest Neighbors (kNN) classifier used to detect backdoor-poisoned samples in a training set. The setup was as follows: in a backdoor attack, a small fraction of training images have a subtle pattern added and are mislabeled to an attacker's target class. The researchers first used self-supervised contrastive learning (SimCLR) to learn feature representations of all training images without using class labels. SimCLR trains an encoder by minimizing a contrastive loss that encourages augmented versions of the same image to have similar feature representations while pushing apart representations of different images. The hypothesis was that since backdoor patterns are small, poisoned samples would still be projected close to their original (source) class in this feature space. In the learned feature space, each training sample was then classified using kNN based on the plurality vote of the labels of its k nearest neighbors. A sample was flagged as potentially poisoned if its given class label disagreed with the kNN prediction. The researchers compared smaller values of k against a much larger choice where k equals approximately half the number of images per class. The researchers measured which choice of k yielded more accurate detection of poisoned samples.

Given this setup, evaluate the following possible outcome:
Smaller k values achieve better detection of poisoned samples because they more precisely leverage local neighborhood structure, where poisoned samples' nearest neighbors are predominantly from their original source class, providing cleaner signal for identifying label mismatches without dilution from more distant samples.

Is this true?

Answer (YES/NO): NO